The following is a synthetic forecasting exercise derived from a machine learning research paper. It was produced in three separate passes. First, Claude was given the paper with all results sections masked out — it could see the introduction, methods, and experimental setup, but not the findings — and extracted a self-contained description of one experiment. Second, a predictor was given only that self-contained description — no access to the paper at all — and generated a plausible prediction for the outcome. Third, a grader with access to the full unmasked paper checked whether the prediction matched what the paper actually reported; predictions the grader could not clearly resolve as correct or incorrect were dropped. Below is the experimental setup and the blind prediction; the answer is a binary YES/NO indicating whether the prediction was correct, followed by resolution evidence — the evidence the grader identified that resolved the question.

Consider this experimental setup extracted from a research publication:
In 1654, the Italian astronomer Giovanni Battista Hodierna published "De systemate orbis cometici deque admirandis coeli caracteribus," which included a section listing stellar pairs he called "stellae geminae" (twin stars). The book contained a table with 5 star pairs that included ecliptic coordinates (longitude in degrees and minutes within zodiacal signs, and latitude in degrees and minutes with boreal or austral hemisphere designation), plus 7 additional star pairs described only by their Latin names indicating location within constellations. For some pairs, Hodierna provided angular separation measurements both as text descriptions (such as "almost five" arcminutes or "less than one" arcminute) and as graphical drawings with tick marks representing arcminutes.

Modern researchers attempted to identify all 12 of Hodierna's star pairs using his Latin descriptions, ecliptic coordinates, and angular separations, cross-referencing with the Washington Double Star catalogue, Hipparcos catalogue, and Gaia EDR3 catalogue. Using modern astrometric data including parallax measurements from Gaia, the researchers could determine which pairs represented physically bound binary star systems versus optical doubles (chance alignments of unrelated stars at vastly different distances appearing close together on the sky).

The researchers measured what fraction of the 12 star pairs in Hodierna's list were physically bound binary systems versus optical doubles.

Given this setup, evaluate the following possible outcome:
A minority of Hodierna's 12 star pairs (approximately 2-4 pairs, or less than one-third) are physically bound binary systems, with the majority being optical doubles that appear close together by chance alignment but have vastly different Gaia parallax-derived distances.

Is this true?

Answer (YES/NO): NO